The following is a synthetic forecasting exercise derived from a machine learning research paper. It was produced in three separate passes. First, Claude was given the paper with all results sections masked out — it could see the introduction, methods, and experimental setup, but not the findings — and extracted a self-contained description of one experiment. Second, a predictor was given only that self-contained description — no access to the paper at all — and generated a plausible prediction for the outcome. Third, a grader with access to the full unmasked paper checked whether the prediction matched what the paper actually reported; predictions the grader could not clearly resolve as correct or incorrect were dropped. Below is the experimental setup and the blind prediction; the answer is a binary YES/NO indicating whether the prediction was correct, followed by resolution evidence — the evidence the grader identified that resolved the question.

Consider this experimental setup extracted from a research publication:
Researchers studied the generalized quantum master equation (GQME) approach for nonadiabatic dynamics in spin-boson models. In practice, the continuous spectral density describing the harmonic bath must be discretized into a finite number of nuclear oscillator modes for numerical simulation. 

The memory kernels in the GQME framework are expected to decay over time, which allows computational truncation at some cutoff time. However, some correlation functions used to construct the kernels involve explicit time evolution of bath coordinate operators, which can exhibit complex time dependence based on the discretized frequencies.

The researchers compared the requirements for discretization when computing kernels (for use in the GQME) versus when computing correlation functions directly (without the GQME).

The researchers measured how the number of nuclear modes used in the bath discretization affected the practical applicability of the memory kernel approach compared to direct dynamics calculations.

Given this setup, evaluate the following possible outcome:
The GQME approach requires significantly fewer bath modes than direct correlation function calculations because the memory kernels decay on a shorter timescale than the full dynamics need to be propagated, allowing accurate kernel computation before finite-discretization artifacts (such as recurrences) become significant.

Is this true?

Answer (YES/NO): NO